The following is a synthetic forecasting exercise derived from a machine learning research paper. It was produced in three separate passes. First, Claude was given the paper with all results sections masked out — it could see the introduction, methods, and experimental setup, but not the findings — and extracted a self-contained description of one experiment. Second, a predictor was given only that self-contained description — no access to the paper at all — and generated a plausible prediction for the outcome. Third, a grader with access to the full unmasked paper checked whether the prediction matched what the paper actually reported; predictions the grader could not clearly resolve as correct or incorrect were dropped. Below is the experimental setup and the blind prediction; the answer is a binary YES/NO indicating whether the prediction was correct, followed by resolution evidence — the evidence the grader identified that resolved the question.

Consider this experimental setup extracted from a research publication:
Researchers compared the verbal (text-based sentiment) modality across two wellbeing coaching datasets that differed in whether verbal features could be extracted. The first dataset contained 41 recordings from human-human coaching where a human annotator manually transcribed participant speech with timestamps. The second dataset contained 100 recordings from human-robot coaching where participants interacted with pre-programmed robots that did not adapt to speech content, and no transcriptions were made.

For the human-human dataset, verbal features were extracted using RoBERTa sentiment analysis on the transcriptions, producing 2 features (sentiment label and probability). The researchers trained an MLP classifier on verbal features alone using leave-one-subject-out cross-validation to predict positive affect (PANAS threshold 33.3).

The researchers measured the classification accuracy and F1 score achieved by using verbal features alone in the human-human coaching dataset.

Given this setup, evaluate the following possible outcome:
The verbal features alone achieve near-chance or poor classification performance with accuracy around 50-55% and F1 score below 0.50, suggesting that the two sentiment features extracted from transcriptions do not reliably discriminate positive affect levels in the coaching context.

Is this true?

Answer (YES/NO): NO